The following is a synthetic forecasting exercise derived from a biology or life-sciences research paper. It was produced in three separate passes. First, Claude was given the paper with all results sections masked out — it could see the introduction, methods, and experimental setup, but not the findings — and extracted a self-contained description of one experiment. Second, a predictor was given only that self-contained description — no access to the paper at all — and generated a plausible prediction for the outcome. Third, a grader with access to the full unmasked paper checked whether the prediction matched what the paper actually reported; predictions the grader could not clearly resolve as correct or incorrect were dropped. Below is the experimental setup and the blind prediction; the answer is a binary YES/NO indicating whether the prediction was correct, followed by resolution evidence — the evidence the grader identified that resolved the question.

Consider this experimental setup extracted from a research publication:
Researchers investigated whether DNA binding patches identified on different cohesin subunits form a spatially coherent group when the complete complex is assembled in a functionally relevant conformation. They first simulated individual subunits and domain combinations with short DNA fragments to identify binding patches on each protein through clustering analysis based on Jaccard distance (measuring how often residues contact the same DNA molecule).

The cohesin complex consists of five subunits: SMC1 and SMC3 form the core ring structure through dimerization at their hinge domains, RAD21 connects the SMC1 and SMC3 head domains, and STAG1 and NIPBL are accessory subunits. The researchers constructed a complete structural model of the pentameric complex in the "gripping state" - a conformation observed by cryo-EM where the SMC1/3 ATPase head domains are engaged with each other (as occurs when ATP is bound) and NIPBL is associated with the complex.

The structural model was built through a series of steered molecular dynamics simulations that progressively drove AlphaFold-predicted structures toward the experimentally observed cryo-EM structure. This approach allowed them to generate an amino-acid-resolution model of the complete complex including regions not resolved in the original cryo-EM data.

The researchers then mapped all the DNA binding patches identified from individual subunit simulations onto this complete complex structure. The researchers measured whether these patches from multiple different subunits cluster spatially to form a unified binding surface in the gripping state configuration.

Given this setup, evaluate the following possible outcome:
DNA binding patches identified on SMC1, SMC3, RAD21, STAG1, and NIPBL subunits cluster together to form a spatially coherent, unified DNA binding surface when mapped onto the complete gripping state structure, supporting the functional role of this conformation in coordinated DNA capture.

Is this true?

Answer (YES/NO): NO